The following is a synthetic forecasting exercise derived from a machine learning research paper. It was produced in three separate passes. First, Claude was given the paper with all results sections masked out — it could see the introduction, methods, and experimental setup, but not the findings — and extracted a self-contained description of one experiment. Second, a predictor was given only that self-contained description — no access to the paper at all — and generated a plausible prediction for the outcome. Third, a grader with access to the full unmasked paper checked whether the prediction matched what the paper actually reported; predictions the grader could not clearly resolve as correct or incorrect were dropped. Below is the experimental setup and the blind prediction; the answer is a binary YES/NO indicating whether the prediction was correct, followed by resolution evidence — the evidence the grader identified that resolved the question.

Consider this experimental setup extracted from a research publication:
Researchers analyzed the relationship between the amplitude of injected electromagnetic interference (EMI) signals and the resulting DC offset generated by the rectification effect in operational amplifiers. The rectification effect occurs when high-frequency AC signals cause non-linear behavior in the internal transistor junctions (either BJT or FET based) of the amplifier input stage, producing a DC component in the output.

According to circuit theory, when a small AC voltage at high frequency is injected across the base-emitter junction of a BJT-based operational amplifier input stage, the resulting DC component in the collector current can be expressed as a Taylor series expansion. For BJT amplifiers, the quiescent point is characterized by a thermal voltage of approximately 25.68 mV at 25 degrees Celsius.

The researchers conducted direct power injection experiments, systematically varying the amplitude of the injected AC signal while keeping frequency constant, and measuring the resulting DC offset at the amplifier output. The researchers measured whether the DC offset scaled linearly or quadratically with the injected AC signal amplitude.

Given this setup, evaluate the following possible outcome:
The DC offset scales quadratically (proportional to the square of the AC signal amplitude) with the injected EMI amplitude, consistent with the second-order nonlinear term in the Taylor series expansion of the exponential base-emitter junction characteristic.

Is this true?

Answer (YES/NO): NO